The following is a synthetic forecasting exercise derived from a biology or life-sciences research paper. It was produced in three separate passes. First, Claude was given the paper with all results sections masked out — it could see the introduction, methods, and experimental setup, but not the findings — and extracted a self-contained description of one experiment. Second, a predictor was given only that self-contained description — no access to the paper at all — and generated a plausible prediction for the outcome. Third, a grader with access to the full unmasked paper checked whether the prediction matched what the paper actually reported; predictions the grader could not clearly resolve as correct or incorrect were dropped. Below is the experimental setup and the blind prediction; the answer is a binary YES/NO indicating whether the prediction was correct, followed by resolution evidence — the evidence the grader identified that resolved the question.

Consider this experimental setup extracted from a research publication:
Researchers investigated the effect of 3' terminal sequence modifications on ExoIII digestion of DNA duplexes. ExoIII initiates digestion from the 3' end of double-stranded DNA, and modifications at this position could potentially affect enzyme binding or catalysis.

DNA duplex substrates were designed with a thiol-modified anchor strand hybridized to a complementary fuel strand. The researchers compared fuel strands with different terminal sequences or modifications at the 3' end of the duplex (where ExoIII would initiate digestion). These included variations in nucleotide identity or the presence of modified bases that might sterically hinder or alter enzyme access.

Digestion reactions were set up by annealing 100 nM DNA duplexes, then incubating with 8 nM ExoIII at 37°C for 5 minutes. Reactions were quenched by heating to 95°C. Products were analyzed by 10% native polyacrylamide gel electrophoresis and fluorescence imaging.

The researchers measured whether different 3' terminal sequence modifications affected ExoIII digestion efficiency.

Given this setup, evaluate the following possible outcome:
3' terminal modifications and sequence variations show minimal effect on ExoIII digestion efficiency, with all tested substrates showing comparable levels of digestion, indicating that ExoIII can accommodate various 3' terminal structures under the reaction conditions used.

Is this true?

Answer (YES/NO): NO